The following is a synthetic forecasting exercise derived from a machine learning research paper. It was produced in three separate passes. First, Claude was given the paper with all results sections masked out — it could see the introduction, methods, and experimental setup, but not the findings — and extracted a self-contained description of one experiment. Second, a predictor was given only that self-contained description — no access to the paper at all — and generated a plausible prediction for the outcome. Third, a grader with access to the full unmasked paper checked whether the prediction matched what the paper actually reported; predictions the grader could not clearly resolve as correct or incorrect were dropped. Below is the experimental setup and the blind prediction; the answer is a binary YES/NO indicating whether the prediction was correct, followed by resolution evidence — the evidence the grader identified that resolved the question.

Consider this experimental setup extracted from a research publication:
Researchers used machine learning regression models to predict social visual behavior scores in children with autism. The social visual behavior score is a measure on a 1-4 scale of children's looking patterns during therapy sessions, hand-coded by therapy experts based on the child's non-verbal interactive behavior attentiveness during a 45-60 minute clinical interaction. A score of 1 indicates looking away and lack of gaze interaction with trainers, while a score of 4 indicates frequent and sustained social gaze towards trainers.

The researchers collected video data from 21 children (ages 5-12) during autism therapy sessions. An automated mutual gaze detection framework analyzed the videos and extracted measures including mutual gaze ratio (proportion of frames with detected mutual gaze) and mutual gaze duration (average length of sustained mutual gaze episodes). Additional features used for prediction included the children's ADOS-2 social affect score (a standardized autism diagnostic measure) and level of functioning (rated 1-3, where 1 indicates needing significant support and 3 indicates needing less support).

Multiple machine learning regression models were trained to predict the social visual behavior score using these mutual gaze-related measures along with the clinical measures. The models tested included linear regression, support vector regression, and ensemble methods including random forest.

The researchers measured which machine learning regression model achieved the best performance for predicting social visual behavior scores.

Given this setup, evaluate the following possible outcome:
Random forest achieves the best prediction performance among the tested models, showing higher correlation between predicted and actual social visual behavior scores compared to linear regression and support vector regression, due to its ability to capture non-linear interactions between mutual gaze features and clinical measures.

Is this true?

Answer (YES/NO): YES